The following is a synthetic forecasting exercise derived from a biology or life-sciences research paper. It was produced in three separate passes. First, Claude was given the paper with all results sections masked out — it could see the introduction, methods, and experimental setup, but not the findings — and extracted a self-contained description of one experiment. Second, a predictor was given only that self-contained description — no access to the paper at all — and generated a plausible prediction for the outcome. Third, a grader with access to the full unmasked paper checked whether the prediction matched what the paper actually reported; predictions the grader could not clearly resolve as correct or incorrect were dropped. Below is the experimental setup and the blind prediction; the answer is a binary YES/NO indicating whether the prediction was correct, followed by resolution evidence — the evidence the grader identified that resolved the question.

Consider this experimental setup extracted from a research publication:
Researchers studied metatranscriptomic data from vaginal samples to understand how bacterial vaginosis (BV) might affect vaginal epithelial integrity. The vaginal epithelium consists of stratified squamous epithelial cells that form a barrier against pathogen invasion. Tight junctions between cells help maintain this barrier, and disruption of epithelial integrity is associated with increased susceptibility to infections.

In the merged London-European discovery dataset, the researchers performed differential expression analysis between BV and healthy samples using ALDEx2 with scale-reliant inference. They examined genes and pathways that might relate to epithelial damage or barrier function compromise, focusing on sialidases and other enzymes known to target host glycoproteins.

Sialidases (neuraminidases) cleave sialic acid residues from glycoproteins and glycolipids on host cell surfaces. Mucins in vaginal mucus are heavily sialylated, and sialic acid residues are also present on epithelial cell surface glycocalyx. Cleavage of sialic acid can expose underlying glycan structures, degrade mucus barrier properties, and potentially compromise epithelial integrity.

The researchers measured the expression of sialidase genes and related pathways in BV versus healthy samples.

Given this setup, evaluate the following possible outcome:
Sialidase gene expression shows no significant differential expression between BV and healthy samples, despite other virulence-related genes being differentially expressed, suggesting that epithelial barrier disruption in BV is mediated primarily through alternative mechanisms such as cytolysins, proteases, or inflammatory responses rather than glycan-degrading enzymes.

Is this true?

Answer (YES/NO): NO